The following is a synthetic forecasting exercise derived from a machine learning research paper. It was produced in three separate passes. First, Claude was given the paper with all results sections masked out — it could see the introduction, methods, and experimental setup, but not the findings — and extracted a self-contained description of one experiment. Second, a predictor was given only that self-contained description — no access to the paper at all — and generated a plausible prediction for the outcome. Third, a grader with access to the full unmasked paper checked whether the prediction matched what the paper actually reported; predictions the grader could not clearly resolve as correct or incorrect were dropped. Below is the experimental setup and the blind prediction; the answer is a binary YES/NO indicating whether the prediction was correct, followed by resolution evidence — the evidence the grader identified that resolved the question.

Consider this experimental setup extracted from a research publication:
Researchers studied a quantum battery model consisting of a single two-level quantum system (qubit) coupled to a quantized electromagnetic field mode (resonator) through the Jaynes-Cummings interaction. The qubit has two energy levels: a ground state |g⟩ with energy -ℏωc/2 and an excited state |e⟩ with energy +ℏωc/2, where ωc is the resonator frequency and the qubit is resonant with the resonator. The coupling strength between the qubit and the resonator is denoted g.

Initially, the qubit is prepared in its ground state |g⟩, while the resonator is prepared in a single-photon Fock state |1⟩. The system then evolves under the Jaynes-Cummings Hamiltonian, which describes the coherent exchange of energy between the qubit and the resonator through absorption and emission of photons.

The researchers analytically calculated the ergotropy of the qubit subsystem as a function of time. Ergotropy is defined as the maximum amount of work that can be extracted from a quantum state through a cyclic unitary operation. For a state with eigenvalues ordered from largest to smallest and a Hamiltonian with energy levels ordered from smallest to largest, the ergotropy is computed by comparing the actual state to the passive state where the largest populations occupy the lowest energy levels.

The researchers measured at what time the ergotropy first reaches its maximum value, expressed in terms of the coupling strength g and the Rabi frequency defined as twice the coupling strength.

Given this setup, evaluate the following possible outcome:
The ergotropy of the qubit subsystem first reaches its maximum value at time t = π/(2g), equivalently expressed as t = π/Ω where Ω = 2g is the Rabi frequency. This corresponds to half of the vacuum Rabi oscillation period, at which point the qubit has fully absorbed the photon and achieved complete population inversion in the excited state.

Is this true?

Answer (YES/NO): YES